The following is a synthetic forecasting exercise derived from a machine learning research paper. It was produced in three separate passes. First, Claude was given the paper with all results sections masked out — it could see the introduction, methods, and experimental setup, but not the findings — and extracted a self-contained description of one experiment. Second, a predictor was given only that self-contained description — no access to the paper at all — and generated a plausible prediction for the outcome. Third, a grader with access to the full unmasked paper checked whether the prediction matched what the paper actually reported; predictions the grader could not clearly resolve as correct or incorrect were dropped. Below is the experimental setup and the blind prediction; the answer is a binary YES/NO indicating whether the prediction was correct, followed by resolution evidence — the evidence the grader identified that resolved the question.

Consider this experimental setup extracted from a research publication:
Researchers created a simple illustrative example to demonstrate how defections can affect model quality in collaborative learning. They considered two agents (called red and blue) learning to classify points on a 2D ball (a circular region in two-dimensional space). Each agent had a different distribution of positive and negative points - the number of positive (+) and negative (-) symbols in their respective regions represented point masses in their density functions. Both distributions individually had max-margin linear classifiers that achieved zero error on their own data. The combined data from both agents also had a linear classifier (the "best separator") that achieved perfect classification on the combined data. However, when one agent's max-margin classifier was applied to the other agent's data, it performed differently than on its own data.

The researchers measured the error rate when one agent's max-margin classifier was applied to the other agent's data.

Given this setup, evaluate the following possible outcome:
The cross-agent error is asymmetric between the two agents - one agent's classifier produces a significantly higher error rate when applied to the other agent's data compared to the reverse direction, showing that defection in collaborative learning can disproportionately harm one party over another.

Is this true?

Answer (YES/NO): NO